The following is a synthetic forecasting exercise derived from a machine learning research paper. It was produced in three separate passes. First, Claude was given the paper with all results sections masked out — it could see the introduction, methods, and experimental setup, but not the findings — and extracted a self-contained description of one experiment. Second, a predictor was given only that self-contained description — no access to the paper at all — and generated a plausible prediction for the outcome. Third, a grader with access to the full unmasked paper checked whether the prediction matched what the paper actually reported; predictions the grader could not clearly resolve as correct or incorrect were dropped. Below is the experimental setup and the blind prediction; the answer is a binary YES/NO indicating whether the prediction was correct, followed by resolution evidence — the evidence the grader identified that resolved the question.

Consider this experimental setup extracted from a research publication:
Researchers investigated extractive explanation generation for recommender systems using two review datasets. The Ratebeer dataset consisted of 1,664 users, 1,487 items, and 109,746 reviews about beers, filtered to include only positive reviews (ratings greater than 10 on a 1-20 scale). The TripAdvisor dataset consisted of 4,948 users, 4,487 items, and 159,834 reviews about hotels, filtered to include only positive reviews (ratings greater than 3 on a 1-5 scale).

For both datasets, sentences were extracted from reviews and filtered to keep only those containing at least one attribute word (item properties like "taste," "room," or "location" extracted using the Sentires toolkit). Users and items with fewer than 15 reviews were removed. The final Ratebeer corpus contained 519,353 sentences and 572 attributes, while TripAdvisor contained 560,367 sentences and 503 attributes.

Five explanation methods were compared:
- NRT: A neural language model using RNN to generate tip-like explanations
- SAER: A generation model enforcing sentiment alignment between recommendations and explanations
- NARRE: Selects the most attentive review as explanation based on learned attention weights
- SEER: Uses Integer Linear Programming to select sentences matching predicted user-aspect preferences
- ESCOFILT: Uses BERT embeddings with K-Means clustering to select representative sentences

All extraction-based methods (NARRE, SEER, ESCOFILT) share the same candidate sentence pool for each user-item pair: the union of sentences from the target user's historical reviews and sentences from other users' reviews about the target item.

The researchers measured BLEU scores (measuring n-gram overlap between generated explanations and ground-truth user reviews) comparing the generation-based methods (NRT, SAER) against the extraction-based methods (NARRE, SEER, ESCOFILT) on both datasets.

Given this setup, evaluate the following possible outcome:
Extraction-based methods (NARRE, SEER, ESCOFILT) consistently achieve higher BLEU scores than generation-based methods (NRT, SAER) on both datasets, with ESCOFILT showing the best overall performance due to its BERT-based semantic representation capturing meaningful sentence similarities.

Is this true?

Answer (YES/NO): NO